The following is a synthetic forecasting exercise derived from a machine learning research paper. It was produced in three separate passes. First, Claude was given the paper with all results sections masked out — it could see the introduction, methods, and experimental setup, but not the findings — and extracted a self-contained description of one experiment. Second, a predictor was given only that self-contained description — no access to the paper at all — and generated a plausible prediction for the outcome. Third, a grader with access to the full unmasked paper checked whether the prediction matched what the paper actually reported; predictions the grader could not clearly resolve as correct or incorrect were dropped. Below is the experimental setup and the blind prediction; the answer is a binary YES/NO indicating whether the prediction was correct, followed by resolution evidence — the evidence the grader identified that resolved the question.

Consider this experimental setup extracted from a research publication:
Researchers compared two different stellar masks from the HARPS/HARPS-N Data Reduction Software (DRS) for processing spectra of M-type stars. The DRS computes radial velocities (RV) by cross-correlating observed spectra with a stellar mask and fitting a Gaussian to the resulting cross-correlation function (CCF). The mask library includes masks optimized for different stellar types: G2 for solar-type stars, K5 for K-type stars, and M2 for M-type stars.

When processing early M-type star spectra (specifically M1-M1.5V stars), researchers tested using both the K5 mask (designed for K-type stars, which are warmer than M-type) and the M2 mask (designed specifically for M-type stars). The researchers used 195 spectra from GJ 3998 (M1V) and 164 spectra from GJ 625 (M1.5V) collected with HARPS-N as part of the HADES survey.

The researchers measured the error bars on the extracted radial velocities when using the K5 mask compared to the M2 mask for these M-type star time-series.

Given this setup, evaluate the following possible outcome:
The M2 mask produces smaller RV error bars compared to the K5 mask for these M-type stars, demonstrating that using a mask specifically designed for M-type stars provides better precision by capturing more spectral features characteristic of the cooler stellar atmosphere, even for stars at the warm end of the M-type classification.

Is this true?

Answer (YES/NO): YES